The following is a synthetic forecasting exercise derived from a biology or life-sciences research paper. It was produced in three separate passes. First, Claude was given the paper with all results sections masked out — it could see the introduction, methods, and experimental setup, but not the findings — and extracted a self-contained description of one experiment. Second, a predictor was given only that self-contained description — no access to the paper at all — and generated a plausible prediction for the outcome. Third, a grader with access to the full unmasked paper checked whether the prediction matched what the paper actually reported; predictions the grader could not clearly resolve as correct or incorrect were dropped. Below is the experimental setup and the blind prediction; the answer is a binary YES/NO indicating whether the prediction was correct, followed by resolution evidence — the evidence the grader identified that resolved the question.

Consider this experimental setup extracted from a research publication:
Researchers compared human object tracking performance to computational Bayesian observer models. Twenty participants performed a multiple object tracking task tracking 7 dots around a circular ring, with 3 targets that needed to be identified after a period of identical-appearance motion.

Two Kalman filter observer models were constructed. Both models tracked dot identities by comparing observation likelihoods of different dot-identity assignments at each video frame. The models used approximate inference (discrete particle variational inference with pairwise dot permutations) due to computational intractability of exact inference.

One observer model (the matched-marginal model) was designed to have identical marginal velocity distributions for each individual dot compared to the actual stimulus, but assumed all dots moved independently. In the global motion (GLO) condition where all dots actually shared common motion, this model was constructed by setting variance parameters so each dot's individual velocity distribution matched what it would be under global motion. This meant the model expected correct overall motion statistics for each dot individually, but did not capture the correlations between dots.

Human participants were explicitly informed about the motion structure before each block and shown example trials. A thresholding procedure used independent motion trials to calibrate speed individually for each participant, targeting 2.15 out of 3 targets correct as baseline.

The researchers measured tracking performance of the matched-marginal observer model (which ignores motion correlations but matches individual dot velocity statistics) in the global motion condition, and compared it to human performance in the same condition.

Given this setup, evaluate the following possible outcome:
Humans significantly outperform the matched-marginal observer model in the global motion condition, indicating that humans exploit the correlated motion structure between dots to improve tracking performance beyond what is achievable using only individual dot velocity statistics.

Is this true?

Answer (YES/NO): YES